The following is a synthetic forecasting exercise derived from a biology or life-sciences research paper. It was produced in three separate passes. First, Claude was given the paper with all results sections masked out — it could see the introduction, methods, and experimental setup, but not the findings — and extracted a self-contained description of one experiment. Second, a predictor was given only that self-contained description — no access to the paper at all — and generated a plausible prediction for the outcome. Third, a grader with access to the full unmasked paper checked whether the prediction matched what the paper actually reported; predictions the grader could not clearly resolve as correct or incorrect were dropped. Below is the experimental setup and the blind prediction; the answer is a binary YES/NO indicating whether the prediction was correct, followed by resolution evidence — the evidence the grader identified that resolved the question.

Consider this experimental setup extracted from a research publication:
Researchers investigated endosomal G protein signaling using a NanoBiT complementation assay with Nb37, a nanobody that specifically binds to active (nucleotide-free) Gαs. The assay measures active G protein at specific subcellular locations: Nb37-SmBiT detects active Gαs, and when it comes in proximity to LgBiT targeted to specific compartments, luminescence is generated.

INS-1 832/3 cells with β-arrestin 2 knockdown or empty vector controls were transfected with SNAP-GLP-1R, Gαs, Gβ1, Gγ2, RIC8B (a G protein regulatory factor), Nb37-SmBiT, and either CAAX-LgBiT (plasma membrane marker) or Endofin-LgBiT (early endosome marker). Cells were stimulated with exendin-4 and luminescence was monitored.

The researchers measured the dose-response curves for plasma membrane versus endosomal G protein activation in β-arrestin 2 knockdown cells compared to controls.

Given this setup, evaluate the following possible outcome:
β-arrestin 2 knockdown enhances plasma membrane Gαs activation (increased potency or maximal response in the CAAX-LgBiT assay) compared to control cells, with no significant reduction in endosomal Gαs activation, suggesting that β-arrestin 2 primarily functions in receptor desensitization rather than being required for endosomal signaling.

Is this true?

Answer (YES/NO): NO